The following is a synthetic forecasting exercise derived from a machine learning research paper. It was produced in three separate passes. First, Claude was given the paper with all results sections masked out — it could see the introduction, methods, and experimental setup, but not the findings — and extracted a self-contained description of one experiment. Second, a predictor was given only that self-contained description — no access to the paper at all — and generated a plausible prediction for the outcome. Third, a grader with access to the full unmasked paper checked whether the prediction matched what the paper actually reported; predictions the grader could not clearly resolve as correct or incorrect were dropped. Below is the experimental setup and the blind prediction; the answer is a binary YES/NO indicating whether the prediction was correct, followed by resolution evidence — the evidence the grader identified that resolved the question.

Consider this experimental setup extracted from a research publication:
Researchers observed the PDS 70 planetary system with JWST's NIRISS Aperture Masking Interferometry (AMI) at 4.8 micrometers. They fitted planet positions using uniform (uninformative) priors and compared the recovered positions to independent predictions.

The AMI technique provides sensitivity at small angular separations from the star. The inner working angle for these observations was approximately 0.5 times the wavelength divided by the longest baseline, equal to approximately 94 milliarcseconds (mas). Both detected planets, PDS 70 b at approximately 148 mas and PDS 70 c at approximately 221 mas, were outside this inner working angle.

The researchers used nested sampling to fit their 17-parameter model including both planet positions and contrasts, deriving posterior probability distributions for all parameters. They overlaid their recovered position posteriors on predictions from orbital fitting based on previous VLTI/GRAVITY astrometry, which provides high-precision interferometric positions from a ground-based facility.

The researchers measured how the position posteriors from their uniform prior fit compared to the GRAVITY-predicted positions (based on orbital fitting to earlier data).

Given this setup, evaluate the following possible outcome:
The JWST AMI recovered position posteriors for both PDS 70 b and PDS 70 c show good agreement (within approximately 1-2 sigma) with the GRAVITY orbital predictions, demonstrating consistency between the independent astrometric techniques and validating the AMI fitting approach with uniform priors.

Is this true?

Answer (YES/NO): YES